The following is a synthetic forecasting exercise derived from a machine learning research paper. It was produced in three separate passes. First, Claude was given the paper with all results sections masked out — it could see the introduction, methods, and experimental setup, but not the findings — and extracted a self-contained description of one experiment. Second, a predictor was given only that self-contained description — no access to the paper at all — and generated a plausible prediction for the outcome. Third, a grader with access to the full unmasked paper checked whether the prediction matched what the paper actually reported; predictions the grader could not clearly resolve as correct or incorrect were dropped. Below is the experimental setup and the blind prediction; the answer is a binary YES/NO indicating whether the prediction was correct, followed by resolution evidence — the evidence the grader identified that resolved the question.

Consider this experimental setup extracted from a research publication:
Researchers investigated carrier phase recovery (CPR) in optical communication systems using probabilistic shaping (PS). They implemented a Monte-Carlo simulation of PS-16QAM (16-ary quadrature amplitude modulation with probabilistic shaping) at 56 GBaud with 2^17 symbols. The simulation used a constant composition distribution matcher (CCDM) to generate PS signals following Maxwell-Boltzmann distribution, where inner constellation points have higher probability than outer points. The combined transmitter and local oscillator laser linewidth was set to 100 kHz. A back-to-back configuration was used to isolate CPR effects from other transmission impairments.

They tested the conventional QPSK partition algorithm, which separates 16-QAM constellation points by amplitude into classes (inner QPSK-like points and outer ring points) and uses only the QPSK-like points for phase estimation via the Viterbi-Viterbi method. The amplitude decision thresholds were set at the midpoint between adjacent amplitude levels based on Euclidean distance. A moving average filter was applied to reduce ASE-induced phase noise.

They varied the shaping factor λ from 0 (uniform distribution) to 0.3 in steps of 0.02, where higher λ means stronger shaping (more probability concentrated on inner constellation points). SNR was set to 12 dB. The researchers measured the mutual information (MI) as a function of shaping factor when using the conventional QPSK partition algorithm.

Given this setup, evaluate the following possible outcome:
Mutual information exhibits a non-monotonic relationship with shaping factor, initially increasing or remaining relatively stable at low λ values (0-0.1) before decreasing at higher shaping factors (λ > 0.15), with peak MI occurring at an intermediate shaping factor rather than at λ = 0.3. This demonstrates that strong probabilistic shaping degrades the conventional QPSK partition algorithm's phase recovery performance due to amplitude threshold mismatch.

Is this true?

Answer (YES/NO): NO